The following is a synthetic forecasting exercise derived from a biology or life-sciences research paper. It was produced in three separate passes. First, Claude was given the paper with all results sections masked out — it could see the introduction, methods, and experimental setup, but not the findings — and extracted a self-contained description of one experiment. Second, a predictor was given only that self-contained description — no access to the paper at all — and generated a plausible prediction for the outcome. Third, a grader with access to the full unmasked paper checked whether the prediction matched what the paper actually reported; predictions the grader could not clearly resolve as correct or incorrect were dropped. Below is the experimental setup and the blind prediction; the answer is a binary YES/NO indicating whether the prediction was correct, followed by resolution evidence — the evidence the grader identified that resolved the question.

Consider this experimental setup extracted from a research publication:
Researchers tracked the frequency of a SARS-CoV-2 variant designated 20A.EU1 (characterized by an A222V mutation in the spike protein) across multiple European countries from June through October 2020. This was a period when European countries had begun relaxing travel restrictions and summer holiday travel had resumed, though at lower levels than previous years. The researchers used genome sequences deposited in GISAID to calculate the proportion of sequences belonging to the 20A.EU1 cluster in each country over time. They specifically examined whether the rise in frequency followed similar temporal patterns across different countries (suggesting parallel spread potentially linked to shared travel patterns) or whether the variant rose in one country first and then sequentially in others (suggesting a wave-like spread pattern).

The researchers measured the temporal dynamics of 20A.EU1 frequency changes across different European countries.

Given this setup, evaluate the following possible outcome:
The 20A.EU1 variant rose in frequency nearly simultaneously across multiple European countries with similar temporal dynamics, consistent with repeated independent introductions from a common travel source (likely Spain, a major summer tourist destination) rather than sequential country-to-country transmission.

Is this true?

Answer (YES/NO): YES